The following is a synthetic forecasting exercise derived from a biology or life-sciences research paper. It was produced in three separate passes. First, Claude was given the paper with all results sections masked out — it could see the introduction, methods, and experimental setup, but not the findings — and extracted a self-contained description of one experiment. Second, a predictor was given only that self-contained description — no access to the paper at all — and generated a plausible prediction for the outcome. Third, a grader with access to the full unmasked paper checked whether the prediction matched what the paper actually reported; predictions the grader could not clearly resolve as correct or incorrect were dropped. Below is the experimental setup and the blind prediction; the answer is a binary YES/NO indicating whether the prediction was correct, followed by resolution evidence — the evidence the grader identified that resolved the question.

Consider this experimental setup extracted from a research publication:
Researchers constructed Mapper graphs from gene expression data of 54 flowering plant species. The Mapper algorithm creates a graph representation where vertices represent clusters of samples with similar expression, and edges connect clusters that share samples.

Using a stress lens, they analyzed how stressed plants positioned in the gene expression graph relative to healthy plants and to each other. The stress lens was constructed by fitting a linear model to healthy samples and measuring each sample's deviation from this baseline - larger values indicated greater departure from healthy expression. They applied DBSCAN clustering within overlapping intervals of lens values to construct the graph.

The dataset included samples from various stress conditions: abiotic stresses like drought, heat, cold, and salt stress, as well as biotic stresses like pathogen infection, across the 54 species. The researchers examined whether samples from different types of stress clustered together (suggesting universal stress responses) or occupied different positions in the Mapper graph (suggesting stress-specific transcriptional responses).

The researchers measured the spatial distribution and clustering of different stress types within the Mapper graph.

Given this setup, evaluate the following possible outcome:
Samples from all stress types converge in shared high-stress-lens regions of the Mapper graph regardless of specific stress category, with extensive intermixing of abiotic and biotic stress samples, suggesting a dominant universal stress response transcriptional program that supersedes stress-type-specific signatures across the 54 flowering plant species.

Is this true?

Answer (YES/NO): NO